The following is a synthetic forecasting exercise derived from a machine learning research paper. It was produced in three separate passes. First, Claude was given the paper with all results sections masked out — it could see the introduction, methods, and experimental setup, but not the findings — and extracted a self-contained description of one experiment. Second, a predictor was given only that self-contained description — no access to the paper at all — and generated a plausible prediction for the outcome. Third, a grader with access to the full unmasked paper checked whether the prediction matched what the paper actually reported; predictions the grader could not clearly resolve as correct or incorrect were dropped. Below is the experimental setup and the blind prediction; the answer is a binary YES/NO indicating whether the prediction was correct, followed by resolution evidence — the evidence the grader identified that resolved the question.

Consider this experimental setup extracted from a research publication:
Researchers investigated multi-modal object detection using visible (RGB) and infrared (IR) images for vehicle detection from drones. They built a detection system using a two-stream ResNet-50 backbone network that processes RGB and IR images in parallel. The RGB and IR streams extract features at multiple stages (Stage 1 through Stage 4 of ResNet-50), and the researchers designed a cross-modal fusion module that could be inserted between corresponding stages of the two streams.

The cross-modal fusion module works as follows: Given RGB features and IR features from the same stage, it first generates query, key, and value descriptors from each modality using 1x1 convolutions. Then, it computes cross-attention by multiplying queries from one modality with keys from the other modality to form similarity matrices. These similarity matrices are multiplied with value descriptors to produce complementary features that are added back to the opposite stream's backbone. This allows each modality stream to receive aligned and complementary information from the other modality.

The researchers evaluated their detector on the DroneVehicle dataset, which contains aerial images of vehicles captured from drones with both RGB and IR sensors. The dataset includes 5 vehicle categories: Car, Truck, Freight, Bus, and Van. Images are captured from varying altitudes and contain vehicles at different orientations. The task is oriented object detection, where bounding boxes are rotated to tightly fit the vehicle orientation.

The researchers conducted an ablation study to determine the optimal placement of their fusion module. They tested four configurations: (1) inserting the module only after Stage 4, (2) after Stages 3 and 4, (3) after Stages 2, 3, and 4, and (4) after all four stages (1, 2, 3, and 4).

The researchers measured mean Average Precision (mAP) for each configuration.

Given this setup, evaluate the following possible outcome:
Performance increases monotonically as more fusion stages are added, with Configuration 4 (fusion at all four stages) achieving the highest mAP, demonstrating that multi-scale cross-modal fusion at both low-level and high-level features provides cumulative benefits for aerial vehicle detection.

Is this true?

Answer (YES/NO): NO